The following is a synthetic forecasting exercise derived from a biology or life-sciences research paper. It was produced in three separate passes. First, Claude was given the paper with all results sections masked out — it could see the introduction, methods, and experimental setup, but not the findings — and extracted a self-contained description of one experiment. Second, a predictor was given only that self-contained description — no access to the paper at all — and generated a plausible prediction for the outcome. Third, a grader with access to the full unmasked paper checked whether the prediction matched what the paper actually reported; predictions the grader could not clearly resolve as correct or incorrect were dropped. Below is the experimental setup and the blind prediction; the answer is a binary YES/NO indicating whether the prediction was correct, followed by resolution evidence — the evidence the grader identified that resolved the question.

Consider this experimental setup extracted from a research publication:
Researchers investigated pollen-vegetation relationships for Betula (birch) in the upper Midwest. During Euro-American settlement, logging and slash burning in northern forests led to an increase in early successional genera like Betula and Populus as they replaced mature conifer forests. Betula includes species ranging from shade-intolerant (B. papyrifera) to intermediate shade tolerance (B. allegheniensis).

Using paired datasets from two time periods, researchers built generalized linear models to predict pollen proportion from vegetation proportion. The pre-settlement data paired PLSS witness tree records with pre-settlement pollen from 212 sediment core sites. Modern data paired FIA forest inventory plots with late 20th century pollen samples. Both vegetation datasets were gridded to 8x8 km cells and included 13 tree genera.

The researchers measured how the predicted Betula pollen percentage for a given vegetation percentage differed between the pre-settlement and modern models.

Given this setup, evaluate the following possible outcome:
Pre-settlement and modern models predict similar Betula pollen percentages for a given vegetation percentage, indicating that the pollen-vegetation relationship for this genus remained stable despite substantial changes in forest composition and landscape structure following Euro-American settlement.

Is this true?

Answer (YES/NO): NO